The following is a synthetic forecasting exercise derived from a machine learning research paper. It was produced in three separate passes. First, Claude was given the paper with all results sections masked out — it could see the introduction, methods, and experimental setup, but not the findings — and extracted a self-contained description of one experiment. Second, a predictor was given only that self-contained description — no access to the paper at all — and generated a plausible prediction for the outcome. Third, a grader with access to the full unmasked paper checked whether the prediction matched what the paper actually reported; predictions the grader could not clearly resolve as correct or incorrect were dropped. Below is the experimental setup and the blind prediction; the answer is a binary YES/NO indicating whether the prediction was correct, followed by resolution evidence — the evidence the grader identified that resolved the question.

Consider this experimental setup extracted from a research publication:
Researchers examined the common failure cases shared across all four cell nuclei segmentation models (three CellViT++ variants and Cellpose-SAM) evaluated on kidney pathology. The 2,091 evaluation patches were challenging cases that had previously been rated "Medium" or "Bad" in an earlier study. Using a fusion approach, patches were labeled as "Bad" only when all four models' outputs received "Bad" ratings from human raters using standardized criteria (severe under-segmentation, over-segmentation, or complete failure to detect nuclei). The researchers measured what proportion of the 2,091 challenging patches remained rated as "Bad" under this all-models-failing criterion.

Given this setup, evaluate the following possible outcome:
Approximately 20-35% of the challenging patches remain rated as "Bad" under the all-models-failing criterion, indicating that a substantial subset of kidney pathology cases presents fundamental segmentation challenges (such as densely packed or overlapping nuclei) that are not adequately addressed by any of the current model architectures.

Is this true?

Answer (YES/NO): NO